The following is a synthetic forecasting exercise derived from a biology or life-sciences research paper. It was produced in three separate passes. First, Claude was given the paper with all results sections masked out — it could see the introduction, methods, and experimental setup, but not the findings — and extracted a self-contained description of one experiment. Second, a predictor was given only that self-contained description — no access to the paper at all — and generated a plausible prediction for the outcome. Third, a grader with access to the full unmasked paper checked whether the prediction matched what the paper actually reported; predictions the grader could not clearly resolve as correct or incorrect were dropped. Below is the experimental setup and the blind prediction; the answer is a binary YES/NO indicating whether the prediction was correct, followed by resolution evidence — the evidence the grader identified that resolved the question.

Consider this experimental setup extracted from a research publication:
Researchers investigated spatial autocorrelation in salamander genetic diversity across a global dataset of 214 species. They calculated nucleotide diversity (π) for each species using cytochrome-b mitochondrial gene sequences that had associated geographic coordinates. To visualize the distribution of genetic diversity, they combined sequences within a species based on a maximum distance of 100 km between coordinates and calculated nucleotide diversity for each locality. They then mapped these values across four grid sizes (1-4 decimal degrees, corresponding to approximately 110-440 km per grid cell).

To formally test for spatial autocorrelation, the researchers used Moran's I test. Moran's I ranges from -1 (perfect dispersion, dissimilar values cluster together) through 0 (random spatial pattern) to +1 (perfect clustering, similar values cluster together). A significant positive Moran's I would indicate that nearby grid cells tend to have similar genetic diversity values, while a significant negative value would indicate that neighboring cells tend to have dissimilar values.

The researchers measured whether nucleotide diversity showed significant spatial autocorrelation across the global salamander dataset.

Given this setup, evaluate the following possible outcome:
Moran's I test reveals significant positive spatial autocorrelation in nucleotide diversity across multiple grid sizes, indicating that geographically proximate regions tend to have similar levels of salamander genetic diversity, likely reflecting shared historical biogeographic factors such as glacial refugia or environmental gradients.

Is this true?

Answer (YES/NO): NO